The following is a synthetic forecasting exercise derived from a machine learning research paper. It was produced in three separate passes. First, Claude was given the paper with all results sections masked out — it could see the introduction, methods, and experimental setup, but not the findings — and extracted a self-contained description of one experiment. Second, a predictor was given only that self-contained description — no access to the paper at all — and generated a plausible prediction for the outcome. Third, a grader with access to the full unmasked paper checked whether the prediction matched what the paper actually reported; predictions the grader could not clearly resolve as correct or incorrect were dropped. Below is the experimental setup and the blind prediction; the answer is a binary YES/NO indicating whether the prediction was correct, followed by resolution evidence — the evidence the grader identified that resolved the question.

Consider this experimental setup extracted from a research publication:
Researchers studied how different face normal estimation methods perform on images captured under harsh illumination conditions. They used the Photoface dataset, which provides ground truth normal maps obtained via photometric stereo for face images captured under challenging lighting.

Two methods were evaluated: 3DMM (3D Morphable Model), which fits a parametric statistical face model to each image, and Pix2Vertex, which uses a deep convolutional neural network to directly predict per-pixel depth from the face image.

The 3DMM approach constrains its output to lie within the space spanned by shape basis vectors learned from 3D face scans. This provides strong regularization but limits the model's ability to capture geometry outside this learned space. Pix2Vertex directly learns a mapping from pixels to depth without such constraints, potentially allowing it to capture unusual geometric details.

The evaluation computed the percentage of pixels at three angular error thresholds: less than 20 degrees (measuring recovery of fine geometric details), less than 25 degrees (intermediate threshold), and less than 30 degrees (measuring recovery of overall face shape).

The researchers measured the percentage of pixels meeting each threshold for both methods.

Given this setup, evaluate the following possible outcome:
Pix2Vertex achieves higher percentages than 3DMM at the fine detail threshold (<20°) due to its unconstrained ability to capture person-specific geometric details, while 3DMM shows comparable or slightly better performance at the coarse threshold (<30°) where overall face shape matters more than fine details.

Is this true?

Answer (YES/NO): NO